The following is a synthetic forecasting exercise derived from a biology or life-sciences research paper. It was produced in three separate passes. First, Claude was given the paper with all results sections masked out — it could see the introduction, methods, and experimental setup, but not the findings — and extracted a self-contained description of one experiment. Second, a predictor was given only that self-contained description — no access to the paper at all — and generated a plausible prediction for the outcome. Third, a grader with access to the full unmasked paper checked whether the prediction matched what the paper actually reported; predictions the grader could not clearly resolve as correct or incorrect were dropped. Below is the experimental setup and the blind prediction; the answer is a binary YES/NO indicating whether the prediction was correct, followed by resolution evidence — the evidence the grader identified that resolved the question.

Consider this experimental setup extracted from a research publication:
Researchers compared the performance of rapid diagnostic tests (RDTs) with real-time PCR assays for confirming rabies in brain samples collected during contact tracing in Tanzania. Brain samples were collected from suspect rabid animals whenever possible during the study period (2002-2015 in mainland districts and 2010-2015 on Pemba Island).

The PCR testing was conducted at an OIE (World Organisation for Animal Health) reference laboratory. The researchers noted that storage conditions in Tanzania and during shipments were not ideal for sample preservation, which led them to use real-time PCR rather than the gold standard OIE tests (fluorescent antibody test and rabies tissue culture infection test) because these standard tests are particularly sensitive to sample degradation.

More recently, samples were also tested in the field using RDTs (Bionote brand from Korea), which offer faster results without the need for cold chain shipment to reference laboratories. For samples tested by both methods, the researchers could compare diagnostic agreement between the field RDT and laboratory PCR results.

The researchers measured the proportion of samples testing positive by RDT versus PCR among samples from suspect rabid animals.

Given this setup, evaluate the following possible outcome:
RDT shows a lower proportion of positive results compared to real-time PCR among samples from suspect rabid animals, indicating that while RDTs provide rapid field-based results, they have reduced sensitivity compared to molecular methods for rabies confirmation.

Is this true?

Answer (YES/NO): NO